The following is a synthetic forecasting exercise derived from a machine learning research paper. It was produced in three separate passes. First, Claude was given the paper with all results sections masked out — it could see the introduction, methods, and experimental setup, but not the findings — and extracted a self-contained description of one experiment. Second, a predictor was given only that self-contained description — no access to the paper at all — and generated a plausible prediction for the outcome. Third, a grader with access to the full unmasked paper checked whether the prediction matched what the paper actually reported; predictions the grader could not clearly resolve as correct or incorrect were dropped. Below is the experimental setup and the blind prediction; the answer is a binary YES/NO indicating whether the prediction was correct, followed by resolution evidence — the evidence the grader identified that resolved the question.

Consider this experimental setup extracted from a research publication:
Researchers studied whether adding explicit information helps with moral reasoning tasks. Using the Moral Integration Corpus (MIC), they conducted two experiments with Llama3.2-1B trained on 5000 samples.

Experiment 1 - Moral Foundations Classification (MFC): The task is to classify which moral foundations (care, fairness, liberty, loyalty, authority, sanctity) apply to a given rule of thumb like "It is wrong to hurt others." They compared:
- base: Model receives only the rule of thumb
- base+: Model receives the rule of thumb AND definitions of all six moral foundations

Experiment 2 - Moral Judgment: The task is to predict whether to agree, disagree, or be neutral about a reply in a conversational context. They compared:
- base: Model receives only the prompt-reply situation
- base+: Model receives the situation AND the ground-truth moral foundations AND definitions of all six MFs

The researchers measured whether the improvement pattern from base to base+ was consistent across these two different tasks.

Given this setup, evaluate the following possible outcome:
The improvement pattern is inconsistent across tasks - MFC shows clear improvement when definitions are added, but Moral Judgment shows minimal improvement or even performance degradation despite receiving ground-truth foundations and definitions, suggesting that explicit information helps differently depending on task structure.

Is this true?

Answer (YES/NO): YES